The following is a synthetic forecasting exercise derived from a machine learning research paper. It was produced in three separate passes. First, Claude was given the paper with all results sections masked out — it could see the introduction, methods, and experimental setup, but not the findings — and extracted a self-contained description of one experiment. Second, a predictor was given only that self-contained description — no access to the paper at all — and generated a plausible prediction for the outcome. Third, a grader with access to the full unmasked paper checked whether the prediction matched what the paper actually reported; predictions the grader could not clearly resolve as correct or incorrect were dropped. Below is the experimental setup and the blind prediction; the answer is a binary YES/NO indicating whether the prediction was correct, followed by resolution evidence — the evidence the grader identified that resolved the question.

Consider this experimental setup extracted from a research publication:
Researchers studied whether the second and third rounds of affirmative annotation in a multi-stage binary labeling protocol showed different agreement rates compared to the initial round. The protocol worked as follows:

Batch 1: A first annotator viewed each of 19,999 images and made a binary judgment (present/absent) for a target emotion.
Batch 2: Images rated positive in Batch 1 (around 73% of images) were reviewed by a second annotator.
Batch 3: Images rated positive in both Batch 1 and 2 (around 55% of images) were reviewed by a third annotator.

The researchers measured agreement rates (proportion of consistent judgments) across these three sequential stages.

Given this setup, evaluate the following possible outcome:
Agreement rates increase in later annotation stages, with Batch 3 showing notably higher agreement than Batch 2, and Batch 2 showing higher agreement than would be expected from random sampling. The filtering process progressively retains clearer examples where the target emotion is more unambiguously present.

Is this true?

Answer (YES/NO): NO